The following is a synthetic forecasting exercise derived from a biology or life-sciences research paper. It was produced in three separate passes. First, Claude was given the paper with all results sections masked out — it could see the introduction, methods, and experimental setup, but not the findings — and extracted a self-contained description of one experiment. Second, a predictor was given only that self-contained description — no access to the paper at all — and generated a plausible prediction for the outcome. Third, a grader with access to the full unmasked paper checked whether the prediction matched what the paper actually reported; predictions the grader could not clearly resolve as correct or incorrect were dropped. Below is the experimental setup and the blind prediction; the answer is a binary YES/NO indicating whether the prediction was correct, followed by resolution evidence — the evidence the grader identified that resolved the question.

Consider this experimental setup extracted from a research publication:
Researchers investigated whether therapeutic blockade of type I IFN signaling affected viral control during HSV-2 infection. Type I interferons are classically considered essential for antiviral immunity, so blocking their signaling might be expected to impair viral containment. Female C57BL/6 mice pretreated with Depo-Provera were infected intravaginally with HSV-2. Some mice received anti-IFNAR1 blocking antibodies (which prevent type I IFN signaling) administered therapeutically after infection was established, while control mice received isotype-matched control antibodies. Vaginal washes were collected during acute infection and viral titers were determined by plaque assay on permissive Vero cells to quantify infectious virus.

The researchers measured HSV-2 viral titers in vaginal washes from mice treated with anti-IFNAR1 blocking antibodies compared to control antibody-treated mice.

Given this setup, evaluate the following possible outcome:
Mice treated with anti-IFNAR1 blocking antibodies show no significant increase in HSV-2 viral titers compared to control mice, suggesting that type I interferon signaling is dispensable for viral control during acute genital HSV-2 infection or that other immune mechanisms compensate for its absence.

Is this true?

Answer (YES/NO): YES